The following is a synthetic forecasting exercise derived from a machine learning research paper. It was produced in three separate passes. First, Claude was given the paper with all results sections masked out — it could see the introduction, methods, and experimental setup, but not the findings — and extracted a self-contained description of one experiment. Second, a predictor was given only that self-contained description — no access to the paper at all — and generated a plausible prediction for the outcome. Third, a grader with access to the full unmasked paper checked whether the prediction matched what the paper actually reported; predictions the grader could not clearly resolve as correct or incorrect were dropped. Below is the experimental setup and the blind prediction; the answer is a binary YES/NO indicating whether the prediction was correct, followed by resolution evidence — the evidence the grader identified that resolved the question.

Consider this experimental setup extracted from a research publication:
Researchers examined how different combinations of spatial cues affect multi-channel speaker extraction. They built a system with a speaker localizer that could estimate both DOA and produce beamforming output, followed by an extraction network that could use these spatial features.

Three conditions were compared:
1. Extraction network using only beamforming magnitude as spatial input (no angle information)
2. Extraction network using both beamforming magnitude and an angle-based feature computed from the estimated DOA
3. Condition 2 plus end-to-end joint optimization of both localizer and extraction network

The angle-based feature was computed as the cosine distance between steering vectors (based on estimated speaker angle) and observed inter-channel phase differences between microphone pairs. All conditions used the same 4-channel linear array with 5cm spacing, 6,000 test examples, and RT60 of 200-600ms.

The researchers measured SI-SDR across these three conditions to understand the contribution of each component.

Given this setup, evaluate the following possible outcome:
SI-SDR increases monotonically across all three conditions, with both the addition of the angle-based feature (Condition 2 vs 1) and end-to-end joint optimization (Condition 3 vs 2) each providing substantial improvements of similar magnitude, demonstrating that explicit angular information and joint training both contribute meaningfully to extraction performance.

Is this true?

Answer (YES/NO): NO